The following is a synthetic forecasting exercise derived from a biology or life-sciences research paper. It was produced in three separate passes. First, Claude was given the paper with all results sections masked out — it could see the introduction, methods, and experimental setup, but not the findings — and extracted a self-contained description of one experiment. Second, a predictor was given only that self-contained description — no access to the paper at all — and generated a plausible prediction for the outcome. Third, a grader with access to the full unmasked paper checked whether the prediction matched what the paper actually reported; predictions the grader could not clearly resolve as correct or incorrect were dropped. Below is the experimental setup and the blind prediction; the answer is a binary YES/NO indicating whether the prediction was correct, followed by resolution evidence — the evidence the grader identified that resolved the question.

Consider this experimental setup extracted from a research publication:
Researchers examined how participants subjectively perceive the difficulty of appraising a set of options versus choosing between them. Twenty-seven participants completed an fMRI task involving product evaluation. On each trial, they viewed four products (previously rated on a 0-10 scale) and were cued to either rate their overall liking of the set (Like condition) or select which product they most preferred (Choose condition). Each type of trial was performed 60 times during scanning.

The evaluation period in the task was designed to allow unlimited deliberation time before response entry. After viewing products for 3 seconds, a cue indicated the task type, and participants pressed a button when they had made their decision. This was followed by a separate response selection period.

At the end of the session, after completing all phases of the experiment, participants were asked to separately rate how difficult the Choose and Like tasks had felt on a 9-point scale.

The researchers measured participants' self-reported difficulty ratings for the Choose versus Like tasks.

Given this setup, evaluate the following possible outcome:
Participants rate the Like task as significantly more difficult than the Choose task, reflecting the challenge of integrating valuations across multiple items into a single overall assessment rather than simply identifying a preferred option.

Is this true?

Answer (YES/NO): NO